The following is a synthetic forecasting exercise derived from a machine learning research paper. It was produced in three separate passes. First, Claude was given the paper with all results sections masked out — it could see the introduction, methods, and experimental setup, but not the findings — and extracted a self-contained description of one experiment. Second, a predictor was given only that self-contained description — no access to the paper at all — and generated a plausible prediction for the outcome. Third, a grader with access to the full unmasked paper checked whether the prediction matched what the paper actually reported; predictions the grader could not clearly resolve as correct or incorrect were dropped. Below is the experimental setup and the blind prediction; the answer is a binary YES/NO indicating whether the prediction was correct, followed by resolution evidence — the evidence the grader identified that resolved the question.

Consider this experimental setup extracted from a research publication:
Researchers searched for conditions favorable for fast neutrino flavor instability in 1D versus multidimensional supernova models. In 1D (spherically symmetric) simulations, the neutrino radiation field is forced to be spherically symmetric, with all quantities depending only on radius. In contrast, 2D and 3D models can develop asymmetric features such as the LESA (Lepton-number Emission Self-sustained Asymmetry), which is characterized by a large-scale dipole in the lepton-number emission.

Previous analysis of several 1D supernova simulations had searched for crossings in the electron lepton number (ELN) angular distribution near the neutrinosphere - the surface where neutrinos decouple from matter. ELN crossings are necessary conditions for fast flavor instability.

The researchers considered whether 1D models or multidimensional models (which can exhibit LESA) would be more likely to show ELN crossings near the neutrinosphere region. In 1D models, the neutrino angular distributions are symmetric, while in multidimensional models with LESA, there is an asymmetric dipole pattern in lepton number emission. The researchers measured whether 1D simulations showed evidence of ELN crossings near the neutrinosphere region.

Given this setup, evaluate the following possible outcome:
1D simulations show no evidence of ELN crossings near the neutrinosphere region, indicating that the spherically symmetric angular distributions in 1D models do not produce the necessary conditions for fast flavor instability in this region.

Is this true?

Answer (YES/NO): YES